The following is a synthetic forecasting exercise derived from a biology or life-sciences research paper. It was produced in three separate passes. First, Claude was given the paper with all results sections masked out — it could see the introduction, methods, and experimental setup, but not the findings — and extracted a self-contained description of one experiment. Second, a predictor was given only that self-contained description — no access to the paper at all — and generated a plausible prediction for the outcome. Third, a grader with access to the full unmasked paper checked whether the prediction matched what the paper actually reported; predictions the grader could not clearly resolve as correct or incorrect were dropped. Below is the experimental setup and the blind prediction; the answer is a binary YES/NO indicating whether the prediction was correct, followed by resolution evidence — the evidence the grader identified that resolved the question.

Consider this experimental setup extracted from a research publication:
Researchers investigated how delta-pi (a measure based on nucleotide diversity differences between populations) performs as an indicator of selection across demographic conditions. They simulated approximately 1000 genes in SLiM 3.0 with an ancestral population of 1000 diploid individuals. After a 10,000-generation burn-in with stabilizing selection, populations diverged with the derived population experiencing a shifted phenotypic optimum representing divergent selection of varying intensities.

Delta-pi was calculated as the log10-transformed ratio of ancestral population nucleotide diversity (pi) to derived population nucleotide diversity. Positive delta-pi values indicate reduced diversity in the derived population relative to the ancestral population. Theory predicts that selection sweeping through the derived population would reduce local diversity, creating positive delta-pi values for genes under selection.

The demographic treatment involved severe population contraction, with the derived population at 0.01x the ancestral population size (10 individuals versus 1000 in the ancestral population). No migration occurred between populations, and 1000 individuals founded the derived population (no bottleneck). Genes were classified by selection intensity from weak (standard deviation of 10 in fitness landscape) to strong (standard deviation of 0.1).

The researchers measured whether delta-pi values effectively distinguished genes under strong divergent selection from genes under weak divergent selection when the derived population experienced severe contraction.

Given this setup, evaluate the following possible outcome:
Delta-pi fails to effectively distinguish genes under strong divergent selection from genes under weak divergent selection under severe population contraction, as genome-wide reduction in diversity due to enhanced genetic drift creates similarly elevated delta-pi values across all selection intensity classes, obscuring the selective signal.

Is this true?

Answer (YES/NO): YES